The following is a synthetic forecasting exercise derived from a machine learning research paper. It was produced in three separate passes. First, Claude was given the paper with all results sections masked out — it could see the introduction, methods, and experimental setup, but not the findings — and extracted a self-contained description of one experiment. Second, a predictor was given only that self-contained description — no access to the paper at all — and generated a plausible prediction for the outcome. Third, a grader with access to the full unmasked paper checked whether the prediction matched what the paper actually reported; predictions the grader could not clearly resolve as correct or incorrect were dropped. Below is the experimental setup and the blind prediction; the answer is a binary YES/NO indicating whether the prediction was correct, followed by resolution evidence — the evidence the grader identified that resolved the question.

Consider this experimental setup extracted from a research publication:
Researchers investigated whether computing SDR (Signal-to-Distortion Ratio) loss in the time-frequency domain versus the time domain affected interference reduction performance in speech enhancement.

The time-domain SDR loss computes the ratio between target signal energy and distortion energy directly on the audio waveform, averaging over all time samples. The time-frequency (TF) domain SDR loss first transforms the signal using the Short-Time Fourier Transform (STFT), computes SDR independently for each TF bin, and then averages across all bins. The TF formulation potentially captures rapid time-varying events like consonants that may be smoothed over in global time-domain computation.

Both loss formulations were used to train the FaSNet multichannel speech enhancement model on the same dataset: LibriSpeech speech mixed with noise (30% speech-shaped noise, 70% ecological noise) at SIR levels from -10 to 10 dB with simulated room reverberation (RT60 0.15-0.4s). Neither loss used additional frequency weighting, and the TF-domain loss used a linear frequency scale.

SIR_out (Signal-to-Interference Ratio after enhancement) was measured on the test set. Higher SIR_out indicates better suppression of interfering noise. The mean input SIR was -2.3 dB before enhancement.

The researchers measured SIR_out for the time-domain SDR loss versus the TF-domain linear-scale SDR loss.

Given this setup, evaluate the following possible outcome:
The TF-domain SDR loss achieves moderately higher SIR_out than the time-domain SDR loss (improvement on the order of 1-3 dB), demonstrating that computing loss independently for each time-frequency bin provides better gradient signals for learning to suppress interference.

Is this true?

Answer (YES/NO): NO